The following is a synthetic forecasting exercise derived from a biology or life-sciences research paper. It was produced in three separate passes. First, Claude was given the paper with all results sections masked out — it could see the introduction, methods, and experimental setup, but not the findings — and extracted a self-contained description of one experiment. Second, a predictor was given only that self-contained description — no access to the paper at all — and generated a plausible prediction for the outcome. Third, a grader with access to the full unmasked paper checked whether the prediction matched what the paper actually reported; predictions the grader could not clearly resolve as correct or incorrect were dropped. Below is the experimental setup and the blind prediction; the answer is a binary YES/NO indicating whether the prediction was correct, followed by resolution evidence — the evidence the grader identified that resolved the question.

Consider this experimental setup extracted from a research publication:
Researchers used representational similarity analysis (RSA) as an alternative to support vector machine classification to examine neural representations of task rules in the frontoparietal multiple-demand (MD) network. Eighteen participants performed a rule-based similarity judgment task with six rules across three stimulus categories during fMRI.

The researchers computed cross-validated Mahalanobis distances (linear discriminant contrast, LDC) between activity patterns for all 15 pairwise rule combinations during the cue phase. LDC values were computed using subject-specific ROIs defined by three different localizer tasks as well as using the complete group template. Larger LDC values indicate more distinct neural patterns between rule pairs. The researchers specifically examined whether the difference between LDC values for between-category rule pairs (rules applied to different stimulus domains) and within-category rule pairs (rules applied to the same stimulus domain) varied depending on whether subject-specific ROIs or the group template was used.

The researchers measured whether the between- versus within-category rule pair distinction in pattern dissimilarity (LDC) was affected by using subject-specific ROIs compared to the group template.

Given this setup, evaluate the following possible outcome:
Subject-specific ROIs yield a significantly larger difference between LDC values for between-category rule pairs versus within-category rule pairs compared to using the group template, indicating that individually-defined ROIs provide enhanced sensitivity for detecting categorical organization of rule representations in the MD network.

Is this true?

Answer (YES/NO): NO